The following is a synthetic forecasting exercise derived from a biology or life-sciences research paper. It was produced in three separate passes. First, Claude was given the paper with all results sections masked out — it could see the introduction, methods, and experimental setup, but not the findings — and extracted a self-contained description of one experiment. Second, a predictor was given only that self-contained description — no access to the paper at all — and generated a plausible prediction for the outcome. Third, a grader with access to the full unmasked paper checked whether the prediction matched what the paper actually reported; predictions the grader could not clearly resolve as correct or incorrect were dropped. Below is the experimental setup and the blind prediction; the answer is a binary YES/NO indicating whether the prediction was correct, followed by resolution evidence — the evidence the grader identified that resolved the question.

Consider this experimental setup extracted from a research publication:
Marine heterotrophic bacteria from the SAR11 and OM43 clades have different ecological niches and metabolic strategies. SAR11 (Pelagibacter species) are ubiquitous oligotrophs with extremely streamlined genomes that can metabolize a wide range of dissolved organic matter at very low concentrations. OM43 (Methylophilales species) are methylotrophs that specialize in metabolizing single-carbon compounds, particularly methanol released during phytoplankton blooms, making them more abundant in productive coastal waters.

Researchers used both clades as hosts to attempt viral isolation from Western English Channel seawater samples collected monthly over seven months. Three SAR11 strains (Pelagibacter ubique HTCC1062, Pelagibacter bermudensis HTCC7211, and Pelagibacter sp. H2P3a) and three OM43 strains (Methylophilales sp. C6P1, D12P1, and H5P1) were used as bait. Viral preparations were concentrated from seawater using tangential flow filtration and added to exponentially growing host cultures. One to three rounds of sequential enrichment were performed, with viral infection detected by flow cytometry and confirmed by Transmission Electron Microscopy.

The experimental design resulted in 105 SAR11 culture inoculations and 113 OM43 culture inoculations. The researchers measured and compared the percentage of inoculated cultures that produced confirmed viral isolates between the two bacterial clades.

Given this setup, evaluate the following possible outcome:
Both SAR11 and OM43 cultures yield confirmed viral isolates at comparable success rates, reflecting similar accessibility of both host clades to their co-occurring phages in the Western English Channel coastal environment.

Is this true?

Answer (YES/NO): NO